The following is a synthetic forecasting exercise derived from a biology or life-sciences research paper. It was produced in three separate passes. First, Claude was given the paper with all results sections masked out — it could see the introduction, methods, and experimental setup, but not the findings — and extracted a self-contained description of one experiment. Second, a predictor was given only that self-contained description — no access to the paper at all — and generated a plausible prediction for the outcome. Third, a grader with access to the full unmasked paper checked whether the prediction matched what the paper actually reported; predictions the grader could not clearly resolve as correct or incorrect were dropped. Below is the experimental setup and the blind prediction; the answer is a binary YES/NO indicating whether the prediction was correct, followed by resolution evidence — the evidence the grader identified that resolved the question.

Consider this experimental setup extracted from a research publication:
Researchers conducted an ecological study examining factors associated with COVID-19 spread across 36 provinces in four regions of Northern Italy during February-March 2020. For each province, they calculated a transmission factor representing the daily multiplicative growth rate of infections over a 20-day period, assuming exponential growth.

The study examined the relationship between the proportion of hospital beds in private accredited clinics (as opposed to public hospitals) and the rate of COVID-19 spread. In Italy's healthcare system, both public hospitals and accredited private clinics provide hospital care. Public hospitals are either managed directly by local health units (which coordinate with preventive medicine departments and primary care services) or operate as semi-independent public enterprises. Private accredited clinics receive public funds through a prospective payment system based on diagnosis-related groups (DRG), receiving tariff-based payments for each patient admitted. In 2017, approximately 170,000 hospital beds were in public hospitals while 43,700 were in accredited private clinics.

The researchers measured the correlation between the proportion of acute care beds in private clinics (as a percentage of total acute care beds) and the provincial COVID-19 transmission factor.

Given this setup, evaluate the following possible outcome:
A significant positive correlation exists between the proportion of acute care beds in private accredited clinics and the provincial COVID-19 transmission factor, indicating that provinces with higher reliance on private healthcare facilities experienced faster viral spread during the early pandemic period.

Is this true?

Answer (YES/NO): YES